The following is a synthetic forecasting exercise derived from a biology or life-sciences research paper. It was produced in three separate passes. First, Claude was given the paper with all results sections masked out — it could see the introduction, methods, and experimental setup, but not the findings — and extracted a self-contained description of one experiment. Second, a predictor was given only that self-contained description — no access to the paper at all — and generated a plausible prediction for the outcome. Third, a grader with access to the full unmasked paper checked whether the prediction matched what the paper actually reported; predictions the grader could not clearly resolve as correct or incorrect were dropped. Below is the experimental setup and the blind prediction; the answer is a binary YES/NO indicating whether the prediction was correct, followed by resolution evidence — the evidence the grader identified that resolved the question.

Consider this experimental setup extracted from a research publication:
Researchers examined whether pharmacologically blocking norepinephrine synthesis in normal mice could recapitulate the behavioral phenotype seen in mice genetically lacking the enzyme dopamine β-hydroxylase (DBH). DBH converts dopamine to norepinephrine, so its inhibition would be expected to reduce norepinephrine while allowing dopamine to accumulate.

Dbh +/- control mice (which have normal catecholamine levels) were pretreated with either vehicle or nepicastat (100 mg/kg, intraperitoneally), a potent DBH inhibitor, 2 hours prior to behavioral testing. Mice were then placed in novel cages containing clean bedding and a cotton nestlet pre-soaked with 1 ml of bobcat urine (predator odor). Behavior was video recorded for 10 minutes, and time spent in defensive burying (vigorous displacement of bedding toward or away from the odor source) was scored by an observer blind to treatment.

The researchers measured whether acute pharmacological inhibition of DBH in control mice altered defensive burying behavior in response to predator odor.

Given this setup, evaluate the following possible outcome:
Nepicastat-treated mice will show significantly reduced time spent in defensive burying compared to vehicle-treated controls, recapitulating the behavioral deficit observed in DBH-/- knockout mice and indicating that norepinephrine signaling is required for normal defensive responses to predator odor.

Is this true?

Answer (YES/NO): YES